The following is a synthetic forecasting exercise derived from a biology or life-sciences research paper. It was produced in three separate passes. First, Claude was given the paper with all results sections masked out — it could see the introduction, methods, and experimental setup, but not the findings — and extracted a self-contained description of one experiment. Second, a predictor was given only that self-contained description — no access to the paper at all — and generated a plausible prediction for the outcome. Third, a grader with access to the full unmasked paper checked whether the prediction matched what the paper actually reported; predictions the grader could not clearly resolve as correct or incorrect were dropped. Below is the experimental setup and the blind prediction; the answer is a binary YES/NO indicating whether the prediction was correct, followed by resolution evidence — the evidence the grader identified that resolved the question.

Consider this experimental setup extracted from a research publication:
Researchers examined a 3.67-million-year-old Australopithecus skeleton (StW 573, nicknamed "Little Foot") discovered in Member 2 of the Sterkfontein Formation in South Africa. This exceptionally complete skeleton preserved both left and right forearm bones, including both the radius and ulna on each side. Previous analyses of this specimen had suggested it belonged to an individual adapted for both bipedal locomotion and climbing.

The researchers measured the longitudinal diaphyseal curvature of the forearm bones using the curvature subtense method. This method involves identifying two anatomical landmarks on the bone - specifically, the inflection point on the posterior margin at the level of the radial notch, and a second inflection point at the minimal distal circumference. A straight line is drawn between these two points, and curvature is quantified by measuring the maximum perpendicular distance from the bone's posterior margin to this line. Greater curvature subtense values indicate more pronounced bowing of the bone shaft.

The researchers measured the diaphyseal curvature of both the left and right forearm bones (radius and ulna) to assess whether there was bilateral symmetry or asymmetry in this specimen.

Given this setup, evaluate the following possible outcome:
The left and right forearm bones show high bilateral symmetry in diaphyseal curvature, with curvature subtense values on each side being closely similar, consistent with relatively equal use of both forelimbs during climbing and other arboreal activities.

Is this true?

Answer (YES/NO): NO